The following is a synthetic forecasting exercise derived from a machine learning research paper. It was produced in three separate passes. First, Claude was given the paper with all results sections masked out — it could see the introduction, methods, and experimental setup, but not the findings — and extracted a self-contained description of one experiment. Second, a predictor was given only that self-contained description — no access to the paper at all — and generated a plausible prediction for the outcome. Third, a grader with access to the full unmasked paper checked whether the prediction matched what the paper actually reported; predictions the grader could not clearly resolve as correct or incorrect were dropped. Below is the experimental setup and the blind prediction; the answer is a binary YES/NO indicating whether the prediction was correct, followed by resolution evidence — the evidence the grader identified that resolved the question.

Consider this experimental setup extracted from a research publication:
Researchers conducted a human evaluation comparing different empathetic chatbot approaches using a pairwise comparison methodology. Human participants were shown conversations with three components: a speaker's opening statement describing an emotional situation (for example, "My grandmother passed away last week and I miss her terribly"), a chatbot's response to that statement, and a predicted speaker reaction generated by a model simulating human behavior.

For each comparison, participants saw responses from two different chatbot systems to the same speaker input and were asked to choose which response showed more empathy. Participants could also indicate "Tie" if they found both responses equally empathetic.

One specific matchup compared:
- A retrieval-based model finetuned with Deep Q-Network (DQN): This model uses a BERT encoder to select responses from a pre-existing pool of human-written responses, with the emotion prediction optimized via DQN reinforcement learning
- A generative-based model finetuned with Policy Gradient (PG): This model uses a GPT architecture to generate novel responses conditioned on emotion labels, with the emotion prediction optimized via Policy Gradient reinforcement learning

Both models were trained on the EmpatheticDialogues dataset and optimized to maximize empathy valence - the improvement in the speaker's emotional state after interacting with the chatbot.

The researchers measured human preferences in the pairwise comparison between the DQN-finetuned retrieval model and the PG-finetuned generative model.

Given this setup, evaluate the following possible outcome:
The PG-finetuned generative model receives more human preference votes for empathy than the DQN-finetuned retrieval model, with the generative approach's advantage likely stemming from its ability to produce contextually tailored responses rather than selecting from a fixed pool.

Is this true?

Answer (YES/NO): NO